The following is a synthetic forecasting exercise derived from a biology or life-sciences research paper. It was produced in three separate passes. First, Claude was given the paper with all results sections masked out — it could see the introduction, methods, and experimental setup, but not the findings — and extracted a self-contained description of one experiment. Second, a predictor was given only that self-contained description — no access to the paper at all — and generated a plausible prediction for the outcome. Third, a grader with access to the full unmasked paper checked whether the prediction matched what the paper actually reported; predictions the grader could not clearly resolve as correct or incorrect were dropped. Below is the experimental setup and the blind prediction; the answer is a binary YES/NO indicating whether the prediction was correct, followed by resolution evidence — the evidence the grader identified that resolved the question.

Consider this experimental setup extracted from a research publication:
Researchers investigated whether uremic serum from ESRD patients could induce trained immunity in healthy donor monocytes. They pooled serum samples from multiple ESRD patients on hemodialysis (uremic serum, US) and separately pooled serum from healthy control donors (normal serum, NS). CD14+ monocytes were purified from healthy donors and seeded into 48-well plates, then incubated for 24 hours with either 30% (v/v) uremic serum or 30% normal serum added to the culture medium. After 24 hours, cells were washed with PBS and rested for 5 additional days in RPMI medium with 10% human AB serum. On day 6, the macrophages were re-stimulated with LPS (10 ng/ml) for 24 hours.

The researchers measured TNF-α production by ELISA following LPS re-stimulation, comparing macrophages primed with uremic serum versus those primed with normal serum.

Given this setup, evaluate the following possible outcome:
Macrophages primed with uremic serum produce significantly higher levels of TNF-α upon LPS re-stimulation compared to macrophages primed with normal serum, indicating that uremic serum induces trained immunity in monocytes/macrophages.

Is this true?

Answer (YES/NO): YES